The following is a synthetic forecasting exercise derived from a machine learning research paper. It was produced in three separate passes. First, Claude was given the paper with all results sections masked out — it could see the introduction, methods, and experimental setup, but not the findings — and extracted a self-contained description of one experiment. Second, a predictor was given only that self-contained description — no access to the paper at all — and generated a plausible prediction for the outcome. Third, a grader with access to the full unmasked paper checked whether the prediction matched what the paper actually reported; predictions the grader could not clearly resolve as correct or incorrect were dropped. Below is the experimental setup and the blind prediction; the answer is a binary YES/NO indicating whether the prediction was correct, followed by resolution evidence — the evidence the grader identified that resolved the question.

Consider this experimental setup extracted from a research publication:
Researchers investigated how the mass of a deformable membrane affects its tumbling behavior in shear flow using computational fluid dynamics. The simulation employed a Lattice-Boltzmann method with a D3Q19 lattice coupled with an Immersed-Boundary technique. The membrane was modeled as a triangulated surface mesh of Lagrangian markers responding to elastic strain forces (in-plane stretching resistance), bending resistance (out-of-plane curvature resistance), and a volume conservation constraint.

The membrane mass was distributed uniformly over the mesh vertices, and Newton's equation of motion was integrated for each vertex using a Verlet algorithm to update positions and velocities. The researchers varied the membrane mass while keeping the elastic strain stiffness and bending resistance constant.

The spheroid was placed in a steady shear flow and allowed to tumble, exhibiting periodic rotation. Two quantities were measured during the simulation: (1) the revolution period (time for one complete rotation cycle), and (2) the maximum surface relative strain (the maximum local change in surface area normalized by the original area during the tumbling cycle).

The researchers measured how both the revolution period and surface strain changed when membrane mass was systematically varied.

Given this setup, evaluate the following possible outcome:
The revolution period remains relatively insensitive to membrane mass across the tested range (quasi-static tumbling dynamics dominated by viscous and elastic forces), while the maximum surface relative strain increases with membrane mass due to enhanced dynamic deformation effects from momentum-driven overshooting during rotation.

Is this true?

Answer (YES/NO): YES